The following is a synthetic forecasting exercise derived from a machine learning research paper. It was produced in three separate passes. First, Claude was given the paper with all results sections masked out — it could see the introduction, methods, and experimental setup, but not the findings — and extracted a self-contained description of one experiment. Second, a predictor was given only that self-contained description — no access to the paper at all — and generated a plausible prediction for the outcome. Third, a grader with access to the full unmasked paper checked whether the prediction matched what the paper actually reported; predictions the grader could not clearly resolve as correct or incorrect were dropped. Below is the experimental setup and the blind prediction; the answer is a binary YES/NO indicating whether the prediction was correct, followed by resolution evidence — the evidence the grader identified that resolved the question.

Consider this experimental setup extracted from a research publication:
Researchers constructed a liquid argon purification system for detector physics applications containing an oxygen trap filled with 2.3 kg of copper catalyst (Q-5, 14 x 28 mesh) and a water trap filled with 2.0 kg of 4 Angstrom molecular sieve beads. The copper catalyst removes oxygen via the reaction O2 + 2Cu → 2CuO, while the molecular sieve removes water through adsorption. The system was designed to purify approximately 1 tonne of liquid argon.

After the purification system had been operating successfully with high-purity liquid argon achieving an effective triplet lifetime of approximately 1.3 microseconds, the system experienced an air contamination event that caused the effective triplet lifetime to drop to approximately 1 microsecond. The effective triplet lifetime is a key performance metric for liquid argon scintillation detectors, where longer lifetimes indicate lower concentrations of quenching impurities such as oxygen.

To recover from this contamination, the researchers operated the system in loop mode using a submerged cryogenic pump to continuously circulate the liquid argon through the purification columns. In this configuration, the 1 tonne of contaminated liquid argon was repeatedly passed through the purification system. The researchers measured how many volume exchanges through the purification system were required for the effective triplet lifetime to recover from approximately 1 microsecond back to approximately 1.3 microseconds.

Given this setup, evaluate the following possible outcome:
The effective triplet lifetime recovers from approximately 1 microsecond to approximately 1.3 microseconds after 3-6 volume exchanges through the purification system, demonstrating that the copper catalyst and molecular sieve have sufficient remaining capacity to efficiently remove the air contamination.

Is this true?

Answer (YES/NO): NO